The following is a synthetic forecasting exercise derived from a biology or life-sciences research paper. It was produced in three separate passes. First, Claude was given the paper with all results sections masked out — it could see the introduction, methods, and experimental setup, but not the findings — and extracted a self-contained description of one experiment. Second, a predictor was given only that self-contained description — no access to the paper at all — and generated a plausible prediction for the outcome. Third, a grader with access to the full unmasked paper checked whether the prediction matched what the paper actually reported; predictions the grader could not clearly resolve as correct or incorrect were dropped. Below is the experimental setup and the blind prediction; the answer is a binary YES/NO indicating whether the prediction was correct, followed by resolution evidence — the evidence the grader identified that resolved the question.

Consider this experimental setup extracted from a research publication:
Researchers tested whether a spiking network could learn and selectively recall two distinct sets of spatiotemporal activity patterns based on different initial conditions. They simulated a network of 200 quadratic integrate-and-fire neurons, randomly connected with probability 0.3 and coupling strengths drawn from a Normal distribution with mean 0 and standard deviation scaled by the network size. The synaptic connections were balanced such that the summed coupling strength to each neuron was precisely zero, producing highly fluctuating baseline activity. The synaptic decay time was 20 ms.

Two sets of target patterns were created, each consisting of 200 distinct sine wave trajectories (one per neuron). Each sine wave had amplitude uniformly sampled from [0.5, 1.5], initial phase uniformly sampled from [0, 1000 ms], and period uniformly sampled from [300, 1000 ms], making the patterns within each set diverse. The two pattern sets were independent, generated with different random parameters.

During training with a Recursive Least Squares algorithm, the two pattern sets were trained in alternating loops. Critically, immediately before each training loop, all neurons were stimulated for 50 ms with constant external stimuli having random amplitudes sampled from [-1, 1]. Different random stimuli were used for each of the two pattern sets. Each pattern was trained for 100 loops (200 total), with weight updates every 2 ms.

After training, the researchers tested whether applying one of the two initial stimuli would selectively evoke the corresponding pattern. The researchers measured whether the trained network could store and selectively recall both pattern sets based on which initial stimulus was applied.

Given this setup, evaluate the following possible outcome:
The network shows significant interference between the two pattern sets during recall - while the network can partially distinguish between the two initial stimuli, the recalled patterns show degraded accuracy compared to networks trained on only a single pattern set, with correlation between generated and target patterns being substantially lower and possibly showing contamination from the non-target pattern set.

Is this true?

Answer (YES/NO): NO